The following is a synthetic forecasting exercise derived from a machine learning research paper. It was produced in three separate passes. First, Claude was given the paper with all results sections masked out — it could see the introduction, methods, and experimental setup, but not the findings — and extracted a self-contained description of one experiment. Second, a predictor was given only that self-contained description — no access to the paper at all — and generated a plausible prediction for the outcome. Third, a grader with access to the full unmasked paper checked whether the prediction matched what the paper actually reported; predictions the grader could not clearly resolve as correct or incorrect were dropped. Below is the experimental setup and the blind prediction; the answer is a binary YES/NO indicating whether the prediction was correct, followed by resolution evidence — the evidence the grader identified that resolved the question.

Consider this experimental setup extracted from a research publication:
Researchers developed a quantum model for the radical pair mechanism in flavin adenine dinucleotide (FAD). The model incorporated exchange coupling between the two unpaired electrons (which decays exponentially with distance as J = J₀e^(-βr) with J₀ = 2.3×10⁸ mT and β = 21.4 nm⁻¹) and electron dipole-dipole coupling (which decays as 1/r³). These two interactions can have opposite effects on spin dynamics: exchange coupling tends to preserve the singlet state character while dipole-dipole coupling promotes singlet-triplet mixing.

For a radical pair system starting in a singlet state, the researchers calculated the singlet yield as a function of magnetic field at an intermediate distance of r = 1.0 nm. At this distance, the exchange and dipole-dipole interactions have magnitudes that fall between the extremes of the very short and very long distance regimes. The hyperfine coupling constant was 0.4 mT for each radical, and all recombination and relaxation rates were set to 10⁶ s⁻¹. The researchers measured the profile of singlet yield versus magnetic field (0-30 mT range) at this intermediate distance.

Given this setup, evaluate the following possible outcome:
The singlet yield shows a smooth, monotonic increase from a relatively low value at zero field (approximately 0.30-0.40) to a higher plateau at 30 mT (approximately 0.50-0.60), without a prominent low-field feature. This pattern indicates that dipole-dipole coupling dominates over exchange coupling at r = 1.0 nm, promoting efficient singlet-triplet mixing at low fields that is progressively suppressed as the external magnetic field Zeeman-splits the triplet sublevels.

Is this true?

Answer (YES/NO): NO